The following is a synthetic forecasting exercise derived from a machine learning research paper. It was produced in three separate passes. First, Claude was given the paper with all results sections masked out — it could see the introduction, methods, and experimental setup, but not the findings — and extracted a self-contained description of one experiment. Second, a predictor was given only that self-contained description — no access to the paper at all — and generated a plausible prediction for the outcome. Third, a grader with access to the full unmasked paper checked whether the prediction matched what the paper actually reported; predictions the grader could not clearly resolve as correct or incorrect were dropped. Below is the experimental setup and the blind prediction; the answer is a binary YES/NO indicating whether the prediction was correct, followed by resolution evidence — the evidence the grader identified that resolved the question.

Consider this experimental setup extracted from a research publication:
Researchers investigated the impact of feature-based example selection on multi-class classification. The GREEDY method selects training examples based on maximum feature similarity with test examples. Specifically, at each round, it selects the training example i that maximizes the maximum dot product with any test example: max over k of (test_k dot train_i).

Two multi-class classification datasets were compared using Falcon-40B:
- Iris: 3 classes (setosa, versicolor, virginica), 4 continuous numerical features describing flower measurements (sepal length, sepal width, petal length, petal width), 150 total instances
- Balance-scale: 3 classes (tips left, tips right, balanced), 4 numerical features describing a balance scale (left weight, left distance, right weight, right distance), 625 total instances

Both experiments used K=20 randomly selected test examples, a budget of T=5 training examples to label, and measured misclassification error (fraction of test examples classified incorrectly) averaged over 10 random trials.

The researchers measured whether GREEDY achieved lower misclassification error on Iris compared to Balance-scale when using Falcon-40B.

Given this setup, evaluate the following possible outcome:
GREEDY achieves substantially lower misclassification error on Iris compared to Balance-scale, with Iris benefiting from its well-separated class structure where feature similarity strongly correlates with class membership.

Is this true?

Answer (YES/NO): NO